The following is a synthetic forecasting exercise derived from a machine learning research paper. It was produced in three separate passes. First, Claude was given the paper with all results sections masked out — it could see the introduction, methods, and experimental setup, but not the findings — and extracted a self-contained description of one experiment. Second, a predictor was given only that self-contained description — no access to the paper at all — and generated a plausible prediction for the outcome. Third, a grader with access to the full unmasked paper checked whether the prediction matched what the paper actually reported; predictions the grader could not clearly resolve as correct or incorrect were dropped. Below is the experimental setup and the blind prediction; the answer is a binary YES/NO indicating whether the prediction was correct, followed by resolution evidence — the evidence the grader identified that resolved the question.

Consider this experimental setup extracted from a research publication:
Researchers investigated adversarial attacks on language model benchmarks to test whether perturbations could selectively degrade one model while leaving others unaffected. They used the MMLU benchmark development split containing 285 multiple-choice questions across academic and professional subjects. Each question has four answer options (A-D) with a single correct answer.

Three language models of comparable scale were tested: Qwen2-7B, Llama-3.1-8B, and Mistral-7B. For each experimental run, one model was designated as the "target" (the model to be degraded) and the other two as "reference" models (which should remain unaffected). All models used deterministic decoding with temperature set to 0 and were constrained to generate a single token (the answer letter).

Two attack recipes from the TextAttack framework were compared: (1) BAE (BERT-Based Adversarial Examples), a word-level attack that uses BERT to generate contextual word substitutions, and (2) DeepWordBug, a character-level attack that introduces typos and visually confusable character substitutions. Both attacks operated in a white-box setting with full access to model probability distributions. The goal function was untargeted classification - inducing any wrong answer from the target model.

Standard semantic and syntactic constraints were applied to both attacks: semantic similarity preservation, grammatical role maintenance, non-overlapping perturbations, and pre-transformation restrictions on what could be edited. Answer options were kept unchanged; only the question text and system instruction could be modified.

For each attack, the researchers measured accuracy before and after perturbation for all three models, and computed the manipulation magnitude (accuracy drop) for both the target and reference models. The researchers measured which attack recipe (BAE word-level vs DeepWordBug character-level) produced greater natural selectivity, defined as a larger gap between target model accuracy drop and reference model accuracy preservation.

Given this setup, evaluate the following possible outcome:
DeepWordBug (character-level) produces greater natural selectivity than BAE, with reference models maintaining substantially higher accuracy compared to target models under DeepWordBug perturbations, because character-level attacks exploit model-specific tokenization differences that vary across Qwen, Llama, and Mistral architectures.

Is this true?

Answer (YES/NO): NO